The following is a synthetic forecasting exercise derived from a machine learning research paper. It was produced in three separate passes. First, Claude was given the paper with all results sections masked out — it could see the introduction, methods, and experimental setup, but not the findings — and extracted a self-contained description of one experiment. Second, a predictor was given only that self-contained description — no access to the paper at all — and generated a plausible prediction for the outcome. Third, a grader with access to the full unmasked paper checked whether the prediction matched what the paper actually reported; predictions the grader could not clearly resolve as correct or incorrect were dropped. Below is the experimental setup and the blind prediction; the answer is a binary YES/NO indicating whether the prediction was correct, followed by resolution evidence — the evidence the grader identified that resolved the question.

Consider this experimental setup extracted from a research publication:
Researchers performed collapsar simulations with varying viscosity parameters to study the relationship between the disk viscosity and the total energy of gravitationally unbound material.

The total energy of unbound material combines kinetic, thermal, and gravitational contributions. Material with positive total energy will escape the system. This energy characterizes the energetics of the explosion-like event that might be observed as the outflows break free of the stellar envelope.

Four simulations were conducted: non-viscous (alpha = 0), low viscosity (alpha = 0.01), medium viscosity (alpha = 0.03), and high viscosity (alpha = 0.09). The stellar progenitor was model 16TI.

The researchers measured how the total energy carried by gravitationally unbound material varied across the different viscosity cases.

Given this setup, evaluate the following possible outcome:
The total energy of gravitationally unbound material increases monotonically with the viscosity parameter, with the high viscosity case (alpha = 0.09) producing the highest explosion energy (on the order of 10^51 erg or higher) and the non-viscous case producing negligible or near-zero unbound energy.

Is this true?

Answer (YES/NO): NO